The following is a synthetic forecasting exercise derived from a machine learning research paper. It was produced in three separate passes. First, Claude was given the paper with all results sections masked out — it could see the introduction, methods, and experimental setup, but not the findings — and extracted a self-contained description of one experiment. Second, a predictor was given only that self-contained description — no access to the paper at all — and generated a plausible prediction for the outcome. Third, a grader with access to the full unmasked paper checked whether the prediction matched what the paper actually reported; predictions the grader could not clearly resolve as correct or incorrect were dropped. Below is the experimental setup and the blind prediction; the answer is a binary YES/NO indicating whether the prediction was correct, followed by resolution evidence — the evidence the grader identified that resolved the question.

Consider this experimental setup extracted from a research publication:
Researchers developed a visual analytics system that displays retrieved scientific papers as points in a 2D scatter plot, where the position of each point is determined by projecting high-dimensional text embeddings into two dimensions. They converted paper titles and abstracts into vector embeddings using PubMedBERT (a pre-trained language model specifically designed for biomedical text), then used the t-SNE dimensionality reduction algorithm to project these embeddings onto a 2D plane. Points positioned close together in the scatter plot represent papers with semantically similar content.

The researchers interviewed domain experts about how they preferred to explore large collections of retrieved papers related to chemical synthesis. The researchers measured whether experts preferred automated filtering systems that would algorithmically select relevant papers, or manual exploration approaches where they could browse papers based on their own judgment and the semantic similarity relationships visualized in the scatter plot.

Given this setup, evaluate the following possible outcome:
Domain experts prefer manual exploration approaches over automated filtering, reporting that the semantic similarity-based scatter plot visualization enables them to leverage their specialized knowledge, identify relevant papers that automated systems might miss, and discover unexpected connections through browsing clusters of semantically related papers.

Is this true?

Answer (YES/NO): YES